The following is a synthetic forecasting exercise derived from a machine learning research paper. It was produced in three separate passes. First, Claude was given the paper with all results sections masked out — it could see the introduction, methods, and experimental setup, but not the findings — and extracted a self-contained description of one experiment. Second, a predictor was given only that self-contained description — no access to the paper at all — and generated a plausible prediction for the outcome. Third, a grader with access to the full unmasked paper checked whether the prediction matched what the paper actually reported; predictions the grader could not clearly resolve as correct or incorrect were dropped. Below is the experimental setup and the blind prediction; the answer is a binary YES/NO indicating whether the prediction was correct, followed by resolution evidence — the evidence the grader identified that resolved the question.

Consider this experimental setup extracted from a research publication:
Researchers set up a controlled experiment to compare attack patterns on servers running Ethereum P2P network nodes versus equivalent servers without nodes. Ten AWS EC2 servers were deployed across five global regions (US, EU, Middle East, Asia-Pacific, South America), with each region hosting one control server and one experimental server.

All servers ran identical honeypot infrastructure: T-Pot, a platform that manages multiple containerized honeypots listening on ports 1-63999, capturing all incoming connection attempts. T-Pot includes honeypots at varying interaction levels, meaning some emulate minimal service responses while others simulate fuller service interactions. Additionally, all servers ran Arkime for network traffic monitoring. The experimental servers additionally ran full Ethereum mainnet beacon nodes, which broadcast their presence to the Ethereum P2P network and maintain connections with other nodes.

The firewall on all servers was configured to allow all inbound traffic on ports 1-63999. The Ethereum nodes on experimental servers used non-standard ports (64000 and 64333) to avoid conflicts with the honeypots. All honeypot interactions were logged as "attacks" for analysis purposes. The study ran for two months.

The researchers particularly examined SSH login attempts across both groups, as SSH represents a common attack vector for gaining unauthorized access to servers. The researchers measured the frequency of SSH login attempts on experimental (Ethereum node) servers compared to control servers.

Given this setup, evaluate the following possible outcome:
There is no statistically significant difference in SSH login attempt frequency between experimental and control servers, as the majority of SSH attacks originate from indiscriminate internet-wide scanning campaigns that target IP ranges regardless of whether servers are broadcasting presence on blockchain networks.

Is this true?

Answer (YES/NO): NO